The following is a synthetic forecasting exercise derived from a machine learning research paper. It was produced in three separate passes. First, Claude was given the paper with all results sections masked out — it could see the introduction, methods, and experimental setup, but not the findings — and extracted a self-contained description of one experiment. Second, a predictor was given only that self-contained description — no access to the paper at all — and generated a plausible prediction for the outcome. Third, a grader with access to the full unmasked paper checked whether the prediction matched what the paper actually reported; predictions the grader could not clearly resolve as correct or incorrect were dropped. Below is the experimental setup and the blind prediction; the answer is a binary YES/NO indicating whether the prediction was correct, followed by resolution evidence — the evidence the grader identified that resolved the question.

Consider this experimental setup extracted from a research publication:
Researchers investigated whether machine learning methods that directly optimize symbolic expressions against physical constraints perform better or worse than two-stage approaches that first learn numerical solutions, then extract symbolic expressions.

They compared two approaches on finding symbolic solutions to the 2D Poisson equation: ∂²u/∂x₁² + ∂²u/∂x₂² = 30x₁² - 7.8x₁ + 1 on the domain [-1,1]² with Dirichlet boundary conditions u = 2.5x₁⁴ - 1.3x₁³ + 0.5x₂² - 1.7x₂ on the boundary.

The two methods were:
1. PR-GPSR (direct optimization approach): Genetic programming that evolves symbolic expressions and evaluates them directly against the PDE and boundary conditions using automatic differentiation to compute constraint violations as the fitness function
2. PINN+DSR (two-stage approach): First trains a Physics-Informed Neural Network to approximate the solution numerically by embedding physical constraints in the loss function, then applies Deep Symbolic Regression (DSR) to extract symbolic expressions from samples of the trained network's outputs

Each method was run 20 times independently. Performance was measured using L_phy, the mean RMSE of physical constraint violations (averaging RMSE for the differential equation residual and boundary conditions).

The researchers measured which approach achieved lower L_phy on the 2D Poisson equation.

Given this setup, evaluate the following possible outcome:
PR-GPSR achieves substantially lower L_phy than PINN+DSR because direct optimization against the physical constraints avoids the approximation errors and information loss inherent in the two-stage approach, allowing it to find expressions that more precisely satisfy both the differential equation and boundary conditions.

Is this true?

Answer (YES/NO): YES